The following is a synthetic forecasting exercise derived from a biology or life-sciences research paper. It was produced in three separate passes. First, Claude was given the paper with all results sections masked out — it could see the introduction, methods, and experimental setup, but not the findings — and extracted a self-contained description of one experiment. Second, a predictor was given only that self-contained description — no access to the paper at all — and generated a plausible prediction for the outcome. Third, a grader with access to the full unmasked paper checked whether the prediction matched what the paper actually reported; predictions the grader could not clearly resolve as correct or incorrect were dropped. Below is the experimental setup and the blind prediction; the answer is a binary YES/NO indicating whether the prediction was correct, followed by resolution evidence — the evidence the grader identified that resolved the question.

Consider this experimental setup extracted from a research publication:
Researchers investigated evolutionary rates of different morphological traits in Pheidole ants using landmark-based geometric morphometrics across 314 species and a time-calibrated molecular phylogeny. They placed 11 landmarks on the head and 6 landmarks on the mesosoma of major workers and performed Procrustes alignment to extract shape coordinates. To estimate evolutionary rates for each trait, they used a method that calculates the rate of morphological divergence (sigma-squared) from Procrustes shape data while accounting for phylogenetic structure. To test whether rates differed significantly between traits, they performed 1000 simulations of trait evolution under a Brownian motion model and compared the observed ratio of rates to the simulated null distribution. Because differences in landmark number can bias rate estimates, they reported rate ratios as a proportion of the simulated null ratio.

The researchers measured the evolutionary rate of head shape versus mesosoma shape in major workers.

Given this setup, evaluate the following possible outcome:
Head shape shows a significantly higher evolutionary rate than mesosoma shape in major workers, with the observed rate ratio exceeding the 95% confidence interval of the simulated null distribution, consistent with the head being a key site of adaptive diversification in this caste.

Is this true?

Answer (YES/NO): NO